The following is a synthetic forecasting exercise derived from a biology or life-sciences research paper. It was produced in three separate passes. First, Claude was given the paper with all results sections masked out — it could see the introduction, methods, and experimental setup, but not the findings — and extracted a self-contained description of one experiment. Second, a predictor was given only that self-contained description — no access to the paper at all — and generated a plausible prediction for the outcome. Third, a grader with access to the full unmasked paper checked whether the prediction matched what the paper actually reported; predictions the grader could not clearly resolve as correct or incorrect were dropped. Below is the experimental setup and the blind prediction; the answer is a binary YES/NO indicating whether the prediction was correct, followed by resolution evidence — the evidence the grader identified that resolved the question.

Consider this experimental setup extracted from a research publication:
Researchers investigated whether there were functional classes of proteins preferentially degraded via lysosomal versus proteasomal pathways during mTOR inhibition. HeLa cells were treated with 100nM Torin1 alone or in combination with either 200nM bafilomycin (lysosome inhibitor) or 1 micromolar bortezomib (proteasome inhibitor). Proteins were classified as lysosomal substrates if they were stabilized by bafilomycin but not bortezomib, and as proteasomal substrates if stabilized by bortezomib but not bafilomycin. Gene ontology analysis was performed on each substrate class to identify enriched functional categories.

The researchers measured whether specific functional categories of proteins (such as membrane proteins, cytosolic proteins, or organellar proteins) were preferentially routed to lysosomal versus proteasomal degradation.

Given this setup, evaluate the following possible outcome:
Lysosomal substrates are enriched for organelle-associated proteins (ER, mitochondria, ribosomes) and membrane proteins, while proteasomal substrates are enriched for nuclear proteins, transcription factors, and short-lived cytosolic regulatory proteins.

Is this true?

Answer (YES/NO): NO